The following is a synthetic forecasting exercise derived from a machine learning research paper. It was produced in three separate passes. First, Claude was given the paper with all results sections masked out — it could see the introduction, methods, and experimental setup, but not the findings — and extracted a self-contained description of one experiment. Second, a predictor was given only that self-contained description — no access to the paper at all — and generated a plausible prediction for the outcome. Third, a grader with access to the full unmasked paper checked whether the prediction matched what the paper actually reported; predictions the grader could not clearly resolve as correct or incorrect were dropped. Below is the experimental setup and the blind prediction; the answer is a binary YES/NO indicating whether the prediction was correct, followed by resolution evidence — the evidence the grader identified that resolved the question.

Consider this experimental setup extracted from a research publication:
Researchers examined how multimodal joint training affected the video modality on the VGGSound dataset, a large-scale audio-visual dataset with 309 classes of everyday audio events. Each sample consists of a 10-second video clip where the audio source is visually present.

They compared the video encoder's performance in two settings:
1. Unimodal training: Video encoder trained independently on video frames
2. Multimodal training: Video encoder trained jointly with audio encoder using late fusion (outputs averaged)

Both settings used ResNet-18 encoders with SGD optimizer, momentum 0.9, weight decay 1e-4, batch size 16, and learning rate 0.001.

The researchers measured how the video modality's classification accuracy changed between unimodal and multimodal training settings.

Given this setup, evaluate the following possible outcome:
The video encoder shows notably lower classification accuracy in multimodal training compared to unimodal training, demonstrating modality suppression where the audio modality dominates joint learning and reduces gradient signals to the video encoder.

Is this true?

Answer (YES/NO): YES